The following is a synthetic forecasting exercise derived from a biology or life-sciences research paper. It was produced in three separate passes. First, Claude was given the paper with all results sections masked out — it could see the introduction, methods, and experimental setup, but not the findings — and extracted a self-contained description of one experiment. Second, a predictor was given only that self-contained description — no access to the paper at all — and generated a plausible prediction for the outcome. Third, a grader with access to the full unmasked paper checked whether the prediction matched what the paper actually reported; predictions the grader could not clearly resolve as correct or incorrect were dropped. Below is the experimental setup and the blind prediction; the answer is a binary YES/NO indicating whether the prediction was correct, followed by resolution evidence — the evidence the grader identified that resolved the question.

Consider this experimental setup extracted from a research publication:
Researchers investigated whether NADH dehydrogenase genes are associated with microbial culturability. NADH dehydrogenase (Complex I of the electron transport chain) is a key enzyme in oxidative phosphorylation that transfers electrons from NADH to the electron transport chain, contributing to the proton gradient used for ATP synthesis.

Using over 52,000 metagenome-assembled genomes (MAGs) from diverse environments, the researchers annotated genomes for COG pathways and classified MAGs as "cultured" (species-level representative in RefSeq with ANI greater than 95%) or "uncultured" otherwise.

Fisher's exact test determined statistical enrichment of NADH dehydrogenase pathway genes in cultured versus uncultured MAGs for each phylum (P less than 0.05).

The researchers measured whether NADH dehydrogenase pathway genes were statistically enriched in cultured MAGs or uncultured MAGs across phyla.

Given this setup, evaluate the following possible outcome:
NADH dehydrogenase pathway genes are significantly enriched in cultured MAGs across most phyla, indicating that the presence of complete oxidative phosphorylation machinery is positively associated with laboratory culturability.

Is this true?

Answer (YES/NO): NO